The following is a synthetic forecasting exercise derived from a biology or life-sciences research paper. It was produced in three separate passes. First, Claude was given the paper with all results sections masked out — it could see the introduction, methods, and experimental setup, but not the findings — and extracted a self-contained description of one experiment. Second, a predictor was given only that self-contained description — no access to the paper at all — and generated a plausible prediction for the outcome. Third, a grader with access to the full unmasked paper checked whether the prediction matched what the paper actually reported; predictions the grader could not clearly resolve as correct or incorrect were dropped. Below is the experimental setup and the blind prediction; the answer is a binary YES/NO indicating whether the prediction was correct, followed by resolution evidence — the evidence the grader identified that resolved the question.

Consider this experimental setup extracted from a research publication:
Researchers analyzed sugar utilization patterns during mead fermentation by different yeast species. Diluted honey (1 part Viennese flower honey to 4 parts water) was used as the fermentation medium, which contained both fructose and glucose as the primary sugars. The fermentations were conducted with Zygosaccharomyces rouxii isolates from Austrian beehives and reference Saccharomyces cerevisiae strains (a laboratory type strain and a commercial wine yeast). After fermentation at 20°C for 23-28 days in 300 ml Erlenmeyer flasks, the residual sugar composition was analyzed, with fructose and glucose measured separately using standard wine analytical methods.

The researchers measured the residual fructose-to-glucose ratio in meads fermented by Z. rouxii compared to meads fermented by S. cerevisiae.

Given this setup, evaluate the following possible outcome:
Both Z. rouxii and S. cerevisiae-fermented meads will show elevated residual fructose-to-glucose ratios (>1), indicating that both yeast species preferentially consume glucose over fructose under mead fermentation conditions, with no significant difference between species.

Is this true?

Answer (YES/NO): NO